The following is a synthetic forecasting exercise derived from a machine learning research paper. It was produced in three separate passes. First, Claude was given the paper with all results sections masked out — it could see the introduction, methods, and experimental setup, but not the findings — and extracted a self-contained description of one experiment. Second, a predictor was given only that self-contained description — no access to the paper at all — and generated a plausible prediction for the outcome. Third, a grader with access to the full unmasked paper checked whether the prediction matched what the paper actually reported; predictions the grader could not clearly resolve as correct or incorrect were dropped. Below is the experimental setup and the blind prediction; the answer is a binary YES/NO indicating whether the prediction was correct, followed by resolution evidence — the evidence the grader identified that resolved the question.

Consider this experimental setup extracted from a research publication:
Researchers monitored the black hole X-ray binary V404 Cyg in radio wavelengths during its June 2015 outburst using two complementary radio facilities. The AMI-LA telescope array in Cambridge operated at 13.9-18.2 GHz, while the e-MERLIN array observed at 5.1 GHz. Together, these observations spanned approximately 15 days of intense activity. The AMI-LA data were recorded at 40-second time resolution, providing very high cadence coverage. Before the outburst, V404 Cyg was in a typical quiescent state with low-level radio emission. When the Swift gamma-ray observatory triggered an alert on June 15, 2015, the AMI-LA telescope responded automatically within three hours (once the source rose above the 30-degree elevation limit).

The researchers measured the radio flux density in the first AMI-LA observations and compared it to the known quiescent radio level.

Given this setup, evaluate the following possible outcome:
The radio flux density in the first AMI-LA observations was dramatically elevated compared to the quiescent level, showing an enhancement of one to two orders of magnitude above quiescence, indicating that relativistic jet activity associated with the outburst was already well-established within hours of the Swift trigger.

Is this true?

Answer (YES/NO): NO